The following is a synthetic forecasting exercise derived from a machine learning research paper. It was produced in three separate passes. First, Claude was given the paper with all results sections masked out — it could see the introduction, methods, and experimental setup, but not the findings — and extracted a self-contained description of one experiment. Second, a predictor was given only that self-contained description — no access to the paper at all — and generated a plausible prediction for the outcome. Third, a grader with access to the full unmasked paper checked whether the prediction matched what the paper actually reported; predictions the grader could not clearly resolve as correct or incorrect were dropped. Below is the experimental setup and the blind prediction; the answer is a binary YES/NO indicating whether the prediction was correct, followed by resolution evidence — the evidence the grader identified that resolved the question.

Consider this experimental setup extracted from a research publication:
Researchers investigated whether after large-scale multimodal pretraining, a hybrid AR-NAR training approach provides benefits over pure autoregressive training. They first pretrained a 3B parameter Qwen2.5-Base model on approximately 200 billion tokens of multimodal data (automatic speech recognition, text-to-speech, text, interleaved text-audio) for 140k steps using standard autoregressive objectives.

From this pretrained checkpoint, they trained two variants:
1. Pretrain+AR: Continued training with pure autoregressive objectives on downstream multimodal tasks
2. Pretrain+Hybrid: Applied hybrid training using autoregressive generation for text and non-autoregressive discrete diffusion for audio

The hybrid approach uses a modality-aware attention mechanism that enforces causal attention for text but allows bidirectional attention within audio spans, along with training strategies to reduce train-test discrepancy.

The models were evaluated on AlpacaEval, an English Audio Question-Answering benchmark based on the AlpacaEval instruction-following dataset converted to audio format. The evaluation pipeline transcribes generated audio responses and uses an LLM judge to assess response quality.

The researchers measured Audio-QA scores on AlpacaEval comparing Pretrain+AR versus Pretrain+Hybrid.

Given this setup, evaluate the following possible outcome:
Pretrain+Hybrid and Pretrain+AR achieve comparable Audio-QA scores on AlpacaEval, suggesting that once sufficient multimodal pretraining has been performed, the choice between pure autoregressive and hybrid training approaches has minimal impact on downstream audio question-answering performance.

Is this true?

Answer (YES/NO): NO